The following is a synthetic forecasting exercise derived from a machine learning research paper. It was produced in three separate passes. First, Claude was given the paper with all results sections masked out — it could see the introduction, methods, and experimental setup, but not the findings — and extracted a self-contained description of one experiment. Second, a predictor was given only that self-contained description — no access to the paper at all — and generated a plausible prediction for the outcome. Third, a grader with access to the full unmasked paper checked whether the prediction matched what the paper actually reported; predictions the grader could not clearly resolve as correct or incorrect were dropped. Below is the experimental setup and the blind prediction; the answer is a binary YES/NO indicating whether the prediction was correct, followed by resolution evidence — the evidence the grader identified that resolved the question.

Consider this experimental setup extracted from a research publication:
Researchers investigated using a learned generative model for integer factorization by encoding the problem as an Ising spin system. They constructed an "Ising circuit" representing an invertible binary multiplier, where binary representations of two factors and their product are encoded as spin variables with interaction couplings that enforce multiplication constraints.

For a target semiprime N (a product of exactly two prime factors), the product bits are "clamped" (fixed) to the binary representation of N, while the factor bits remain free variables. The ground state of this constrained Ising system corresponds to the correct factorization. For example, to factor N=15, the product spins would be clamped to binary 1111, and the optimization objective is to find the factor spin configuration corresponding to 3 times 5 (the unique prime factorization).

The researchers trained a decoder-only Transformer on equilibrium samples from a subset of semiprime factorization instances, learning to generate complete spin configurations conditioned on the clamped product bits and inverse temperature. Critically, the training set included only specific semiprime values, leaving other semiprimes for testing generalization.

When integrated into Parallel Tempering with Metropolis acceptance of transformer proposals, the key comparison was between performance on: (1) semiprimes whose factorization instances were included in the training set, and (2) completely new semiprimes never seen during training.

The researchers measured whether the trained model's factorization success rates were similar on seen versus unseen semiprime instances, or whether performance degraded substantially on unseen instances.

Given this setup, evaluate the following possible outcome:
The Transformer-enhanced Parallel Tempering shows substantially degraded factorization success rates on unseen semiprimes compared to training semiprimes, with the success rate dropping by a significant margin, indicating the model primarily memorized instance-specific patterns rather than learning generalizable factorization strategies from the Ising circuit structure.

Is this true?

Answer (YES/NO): NO